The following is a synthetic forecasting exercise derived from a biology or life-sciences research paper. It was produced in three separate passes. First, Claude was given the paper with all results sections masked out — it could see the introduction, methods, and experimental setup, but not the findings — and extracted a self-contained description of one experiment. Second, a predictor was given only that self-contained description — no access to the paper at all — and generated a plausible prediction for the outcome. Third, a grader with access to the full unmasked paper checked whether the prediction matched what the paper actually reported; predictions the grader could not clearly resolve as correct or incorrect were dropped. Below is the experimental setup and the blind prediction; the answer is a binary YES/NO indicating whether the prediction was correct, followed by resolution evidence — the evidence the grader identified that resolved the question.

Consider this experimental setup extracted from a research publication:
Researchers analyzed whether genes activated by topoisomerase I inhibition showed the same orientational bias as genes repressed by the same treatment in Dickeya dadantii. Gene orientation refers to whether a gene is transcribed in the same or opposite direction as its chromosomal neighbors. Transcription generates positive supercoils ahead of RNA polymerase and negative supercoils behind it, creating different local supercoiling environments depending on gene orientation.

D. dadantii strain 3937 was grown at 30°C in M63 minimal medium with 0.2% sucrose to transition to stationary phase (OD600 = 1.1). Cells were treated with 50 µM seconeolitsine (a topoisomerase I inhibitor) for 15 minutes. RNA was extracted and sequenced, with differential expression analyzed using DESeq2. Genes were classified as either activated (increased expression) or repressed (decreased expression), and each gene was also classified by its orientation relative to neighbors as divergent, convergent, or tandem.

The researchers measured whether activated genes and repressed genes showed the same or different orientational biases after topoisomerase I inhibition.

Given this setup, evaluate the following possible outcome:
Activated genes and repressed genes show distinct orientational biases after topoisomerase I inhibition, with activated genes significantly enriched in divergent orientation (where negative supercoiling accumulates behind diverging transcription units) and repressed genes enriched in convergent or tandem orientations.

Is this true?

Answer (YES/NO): NO